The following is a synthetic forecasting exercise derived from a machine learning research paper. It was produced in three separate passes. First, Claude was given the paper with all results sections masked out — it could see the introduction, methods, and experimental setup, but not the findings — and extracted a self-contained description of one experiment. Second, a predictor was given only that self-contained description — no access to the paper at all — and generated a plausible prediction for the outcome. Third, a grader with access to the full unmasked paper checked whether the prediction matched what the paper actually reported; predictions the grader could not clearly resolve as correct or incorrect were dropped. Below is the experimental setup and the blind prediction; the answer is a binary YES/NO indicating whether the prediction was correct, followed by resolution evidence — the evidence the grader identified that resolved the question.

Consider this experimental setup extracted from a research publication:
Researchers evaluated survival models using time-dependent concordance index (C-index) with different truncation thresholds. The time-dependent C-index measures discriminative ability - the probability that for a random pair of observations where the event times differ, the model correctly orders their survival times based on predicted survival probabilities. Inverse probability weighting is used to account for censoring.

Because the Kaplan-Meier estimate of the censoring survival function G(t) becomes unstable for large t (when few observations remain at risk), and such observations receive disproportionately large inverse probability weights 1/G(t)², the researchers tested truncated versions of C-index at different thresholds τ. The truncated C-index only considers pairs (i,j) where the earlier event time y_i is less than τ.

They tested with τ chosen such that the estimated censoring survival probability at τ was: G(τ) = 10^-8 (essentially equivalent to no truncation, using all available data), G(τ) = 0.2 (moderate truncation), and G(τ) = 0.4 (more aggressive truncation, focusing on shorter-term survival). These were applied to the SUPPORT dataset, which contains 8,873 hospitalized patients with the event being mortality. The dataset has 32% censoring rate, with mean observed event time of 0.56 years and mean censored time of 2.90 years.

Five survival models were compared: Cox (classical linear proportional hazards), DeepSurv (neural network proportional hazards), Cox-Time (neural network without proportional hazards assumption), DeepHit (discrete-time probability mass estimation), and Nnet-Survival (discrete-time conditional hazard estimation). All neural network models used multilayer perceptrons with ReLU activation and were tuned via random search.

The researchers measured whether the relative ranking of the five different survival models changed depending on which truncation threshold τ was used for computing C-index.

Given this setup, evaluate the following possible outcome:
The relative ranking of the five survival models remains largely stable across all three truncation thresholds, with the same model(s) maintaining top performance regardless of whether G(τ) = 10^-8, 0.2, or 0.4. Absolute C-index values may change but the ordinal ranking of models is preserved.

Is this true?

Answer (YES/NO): YES